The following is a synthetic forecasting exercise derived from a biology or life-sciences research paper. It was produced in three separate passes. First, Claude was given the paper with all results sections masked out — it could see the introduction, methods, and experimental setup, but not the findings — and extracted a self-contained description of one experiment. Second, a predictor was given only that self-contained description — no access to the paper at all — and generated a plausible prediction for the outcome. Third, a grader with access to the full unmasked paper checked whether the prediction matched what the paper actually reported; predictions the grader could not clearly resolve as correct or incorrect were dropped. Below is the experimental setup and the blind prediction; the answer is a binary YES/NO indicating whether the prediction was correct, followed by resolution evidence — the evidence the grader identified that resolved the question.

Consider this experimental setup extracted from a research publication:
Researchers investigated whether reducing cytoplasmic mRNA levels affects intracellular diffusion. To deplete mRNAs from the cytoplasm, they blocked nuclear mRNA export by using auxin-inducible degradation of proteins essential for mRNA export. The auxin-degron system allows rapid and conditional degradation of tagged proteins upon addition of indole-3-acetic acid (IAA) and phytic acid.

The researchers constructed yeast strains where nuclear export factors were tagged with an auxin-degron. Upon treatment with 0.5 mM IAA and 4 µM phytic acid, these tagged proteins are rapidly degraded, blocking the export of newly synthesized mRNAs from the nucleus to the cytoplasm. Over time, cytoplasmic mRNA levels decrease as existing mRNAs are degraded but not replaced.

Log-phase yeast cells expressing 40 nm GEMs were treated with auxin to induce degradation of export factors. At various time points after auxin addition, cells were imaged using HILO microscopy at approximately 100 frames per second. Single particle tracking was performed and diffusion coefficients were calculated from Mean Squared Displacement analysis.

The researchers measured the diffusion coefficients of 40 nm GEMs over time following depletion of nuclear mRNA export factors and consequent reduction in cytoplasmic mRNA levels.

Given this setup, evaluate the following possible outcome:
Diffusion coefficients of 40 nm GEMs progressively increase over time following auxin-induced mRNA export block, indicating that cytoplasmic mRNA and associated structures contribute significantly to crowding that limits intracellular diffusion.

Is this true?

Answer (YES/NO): NO